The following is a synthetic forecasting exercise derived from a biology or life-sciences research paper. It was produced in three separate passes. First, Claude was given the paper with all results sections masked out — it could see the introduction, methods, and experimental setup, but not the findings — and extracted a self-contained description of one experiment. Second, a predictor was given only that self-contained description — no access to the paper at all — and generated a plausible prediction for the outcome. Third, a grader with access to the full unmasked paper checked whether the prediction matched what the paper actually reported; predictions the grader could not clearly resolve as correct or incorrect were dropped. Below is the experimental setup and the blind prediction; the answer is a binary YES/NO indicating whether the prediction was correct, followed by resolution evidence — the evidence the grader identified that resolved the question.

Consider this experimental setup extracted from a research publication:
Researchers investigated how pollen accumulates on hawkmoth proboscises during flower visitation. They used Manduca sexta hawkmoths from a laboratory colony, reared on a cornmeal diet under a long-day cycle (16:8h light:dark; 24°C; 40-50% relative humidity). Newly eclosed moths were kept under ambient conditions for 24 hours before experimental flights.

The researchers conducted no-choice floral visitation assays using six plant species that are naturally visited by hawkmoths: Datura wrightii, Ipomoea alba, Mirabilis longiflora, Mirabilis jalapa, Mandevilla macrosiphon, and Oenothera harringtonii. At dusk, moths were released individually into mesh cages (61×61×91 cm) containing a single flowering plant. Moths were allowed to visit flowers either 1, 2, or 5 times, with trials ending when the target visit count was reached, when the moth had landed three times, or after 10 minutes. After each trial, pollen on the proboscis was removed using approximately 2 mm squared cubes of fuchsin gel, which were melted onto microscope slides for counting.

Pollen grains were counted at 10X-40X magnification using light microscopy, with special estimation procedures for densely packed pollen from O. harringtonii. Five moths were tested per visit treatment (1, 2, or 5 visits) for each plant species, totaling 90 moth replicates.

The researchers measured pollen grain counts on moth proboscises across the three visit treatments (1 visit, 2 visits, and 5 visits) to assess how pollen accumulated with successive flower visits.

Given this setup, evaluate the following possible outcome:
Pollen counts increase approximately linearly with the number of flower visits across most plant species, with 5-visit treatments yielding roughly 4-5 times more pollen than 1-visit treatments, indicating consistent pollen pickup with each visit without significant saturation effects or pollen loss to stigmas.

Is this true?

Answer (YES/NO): NO